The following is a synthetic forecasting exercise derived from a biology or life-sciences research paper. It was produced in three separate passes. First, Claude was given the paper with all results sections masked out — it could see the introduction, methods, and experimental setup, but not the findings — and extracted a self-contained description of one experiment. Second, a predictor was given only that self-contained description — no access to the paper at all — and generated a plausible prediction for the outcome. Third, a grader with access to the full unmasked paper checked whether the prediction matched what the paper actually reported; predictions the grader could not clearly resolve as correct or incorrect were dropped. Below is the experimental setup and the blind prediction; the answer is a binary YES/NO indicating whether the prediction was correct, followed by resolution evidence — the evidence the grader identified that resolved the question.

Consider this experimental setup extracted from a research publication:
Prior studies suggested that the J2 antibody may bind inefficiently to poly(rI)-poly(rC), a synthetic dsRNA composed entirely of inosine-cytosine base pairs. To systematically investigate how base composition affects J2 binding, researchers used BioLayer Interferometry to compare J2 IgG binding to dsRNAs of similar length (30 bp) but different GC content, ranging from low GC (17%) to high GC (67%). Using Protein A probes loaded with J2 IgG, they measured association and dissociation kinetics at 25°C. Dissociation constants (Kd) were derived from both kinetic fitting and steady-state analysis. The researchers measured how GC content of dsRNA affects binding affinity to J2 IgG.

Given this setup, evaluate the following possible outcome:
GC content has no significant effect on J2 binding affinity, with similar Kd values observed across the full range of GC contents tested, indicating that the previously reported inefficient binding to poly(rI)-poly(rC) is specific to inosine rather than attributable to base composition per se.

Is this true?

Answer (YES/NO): NO